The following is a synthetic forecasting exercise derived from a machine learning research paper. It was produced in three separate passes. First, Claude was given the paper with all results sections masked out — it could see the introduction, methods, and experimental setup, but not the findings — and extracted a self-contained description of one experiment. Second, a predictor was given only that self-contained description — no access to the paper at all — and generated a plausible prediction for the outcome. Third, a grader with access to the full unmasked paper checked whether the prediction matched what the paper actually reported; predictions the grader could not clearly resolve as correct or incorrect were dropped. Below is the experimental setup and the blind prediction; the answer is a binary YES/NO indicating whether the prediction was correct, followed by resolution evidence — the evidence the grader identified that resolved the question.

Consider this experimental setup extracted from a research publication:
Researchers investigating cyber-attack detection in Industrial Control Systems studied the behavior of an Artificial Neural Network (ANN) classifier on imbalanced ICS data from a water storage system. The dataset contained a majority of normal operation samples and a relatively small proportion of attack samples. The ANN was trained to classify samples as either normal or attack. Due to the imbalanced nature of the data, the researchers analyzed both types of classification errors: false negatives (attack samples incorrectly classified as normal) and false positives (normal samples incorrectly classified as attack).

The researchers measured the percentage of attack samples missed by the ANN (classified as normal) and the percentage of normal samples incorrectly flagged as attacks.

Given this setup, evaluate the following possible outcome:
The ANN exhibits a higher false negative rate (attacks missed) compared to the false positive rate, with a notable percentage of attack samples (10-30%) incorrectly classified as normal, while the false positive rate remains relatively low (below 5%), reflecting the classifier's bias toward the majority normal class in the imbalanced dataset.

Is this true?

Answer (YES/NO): YES